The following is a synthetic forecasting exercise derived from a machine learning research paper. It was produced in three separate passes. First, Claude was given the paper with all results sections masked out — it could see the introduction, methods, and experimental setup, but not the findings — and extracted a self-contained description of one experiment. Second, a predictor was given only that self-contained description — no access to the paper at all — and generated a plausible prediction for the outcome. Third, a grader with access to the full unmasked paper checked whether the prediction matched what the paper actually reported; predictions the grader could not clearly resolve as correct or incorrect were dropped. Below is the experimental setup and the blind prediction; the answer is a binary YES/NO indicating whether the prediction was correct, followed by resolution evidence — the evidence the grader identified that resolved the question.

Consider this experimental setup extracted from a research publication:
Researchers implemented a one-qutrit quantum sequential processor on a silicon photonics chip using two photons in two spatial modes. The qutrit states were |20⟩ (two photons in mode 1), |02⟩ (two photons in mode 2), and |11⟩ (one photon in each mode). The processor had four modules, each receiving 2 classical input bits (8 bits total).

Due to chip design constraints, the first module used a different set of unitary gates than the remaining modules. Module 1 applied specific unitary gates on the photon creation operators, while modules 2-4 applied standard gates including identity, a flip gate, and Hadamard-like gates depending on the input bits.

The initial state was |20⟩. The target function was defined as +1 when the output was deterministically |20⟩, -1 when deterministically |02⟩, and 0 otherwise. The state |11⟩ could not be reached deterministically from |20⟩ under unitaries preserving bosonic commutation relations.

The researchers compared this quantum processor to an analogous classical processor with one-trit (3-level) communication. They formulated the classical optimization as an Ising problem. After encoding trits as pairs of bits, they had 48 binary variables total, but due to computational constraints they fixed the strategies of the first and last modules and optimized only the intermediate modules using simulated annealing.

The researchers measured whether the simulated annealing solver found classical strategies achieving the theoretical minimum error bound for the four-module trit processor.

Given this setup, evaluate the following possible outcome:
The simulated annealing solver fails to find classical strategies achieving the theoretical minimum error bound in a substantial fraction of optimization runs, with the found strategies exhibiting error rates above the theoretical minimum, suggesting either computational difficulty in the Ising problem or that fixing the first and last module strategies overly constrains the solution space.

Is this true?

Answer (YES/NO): NO